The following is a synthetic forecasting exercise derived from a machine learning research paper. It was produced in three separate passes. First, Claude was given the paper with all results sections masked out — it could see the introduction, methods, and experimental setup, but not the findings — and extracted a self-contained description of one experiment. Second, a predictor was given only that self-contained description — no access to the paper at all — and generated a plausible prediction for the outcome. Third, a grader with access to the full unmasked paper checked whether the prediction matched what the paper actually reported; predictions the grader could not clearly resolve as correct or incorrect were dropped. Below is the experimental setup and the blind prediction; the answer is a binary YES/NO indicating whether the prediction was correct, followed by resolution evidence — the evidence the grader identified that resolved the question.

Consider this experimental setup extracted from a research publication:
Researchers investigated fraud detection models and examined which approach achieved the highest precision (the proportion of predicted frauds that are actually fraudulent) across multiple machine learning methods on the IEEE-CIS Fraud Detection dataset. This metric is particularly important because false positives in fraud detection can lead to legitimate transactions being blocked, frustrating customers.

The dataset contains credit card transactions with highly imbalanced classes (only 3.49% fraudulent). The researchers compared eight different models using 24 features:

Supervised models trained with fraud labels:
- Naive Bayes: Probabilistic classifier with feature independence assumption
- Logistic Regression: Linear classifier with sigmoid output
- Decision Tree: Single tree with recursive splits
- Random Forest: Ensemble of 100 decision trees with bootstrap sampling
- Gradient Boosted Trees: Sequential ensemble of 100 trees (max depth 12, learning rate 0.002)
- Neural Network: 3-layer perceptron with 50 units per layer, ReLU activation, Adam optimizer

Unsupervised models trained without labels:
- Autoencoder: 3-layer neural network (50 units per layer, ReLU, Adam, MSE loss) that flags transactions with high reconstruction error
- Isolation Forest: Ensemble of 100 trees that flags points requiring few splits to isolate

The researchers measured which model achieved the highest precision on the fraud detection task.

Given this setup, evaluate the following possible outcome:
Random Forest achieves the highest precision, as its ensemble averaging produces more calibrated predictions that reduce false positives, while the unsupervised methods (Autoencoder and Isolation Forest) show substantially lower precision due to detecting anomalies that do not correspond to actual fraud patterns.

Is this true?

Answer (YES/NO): NO